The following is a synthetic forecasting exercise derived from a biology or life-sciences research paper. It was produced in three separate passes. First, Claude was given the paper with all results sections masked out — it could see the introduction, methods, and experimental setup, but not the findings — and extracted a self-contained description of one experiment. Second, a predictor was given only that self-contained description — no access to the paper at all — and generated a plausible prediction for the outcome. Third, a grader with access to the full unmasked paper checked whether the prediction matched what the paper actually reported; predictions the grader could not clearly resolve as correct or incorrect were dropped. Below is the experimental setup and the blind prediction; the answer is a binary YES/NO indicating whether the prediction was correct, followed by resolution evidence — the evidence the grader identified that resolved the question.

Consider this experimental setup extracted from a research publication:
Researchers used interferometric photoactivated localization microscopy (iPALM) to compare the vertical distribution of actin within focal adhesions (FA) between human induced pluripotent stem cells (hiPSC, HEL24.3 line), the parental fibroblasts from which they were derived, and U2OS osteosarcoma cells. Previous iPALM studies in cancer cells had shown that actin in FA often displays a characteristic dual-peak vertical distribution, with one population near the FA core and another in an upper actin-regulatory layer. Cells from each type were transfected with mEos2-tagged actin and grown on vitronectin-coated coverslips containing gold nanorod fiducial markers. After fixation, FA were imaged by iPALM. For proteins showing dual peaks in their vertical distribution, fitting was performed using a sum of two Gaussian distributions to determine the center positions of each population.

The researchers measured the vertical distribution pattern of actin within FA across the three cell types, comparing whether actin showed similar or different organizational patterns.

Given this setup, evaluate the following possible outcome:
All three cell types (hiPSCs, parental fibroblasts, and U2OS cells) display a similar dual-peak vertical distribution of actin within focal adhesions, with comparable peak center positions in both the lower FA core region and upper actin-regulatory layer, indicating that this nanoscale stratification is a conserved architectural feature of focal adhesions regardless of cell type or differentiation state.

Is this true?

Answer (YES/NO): NO